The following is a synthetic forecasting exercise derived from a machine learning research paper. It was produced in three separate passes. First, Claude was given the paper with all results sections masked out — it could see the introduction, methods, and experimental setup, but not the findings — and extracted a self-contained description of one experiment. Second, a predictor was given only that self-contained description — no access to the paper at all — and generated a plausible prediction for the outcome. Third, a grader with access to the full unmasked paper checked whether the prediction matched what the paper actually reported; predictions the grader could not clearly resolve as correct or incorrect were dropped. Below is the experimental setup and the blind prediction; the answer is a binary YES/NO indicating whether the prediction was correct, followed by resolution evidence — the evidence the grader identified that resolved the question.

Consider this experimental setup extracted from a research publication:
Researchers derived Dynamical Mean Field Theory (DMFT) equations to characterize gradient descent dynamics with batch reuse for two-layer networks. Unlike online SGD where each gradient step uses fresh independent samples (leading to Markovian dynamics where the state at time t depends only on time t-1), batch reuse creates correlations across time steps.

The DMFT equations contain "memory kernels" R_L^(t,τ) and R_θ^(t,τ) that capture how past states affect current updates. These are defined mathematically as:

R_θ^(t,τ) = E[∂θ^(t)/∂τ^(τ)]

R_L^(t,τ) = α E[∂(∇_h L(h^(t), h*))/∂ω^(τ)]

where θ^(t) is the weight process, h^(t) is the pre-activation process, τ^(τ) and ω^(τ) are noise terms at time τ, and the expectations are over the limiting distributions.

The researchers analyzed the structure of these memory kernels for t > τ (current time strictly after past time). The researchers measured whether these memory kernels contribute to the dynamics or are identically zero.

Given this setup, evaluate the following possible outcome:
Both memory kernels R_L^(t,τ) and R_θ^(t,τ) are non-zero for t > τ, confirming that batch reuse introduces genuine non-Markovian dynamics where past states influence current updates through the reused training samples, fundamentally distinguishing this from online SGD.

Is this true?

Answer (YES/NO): YES